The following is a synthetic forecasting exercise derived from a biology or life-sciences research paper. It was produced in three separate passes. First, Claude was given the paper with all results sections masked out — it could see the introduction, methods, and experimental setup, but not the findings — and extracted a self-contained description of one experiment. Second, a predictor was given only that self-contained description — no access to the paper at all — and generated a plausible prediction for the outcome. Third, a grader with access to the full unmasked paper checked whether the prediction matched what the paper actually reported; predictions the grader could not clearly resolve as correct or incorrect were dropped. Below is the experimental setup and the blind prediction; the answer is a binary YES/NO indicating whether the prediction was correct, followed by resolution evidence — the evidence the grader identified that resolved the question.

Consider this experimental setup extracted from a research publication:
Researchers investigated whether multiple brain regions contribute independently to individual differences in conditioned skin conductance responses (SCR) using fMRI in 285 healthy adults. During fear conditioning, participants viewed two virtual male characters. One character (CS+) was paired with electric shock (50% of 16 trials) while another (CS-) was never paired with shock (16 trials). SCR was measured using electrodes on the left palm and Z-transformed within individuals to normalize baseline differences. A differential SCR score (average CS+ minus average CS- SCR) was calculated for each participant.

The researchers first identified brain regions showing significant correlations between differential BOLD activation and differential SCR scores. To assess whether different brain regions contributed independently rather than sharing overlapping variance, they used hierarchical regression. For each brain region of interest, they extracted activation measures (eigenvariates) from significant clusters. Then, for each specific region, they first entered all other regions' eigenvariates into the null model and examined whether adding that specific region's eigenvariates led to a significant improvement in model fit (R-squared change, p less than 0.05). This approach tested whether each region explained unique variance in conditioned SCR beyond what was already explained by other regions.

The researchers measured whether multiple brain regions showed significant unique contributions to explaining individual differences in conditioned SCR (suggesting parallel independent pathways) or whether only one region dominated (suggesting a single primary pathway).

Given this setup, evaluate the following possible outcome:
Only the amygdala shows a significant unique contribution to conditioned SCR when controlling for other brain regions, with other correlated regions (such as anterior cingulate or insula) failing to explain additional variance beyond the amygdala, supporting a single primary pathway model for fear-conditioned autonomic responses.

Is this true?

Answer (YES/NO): NO